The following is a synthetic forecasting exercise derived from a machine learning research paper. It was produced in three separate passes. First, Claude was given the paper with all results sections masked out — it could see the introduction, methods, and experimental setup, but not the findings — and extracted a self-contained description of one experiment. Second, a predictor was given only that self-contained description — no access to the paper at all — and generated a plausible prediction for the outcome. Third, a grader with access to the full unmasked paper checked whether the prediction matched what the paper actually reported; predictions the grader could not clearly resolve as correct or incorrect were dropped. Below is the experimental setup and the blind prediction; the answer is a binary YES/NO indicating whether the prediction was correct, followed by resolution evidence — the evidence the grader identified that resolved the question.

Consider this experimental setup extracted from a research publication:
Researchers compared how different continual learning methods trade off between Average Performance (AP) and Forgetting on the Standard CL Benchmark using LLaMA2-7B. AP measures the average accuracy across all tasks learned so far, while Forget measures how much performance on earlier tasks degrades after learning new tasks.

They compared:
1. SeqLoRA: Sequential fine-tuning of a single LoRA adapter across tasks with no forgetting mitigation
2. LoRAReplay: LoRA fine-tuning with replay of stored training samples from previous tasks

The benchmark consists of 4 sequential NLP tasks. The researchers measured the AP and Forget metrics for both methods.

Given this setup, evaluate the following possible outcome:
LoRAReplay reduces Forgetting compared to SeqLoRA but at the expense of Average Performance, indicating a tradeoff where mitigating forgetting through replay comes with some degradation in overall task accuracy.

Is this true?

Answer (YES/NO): NO